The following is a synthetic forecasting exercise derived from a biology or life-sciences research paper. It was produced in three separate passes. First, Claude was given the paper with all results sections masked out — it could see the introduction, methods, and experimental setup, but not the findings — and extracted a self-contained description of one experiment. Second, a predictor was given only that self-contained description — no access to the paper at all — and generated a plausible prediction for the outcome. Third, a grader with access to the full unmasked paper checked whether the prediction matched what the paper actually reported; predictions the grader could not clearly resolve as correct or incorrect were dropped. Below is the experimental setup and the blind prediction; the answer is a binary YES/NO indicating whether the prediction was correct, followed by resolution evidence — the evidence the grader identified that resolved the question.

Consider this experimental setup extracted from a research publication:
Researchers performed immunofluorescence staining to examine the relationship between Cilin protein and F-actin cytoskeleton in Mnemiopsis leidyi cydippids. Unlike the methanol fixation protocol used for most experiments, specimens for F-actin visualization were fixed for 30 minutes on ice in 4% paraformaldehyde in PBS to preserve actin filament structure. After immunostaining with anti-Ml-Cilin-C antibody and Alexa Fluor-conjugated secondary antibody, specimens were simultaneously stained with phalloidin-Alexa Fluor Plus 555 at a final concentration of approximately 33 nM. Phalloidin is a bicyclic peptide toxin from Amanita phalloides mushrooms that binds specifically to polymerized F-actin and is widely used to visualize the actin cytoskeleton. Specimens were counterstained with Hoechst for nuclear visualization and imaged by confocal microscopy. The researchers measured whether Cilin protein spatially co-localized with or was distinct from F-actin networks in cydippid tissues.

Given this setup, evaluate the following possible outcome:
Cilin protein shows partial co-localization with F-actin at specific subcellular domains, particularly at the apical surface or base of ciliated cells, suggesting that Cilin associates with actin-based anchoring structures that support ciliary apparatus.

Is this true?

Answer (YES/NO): YES